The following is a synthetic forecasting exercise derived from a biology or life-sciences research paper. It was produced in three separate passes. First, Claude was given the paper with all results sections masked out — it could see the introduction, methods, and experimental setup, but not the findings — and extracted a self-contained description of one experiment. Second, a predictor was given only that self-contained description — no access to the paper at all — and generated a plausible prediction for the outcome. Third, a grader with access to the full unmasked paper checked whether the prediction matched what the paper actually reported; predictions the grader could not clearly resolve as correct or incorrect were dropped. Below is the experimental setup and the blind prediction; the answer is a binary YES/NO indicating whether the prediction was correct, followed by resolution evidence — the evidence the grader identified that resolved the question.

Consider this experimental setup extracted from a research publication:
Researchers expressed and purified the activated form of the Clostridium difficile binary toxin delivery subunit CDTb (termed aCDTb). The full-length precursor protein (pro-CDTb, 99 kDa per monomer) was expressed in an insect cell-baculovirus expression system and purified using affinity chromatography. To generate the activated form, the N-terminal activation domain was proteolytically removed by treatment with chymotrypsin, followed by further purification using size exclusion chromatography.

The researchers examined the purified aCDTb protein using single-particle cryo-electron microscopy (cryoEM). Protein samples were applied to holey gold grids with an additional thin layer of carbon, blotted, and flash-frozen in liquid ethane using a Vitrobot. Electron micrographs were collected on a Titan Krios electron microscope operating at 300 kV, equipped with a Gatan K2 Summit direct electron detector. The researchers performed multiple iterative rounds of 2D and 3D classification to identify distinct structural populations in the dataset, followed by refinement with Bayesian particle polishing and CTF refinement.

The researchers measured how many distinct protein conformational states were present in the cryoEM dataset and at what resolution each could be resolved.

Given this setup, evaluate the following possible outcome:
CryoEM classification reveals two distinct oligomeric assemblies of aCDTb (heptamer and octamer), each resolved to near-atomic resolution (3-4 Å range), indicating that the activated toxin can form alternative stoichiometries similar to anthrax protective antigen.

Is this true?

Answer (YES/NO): NO